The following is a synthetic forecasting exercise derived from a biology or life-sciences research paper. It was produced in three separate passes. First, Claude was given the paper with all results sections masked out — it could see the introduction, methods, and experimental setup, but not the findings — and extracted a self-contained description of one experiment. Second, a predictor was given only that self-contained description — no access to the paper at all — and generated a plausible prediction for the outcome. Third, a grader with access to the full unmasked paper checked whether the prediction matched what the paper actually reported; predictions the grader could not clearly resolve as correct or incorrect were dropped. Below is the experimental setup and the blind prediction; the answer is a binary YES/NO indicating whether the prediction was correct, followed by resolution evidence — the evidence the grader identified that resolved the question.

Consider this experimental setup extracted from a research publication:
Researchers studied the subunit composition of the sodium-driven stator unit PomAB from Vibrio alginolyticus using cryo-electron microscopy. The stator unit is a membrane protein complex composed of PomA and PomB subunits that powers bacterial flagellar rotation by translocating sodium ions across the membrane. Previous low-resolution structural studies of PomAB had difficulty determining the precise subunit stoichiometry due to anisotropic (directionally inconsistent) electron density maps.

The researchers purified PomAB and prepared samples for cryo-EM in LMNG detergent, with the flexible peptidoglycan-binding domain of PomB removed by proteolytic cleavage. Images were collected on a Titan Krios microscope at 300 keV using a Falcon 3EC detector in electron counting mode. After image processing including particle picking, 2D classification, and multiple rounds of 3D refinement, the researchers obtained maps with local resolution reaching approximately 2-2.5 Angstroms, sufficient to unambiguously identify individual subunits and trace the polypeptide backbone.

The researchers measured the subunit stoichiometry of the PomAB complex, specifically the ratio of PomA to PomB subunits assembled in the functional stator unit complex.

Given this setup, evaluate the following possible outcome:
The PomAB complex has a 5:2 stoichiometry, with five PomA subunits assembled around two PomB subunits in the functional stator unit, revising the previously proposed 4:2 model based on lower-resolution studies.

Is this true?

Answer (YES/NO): NO